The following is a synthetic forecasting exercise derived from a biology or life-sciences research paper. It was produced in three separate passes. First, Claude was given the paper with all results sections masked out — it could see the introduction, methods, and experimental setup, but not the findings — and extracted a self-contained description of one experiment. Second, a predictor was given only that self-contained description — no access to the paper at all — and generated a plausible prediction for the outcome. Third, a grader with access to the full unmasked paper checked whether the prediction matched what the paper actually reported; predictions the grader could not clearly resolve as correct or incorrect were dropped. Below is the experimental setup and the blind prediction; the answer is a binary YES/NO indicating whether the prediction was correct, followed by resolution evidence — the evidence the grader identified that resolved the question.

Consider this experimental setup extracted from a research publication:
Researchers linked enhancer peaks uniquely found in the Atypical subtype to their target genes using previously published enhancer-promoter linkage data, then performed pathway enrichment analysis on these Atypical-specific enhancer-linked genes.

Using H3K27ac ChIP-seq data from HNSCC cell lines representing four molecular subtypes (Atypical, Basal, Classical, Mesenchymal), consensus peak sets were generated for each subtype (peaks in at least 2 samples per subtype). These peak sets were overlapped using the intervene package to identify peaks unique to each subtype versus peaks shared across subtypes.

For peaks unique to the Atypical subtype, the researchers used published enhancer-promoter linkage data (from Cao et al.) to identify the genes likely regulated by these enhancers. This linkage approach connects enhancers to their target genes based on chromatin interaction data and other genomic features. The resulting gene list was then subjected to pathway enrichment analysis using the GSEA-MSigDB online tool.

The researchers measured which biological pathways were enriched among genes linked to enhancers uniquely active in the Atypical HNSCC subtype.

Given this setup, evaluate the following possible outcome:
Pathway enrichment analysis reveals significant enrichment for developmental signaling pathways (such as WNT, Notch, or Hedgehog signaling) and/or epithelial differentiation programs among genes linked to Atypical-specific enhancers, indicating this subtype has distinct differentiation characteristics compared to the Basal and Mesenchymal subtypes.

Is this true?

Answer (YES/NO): NO